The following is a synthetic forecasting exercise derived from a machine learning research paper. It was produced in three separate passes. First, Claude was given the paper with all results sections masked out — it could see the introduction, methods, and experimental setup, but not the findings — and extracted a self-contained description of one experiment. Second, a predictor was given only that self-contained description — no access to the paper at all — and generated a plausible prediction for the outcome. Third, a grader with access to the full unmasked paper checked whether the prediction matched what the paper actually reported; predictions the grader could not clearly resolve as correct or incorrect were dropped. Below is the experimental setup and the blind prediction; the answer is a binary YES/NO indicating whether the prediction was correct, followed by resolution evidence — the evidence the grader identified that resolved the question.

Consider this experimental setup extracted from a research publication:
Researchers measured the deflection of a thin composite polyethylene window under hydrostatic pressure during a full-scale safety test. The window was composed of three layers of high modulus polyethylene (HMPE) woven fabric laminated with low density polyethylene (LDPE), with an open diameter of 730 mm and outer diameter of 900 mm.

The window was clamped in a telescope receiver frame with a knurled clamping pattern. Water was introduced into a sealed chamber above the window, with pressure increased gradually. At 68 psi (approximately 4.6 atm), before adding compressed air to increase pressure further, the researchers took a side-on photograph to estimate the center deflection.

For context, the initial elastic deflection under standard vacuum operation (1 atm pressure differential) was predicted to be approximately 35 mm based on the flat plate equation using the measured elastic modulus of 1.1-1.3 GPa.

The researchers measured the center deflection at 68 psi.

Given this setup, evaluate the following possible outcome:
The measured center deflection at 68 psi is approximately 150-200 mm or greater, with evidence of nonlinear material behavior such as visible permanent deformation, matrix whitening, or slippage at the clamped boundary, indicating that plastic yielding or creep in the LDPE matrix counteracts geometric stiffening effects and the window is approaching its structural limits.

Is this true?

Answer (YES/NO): NO